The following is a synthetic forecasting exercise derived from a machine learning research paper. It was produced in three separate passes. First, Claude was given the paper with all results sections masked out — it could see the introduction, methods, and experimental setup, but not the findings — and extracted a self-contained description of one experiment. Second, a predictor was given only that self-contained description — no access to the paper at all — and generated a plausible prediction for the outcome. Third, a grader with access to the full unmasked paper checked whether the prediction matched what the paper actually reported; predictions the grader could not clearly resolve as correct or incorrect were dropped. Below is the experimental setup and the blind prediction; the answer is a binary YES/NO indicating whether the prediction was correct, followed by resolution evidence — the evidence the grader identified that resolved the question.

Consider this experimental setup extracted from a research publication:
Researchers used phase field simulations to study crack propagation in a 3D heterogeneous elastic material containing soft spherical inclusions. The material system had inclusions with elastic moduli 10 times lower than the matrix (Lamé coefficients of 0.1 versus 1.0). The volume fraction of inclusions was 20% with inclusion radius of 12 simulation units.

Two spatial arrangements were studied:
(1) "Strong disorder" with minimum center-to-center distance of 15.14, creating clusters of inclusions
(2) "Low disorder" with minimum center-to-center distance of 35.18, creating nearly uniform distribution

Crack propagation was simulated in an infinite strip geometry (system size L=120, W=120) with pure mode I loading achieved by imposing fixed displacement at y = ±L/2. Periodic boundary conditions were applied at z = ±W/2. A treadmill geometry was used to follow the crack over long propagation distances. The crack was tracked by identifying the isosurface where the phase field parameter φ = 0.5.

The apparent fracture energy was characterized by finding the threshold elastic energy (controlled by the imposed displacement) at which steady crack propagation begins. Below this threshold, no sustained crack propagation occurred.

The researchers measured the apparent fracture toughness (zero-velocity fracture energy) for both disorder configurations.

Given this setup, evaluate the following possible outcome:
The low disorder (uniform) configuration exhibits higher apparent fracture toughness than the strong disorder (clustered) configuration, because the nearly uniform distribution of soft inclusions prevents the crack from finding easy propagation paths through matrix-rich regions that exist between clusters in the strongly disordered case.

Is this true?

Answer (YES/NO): NO